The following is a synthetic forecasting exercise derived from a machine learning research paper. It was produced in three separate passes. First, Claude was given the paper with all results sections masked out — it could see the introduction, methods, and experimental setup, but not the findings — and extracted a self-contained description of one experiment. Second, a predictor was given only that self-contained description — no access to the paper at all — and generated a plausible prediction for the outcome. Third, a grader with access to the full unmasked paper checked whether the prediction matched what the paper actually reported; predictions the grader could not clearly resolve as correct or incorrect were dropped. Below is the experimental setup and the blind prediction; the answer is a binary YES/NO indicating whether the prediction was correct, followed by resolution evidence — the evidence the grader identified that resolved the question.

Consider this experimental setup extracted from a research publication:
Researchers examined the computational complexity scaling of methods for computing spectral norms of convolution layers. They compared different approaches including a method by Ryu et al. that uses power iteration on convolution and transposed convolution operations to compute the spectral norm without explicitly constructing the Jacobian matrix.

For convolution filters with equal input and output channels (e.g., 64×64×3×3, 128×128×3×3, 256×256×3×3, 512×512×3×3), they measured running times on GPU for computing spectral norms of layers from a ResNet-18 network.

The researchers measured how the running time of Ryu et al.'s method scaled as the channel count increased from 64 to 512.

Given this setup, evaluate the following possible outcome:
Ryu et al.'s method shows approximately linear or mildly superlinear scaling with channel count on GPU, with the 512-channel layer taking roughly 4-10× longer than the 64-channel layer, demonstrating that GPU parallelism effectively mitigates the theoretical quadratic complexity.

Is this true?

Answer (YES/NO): NO